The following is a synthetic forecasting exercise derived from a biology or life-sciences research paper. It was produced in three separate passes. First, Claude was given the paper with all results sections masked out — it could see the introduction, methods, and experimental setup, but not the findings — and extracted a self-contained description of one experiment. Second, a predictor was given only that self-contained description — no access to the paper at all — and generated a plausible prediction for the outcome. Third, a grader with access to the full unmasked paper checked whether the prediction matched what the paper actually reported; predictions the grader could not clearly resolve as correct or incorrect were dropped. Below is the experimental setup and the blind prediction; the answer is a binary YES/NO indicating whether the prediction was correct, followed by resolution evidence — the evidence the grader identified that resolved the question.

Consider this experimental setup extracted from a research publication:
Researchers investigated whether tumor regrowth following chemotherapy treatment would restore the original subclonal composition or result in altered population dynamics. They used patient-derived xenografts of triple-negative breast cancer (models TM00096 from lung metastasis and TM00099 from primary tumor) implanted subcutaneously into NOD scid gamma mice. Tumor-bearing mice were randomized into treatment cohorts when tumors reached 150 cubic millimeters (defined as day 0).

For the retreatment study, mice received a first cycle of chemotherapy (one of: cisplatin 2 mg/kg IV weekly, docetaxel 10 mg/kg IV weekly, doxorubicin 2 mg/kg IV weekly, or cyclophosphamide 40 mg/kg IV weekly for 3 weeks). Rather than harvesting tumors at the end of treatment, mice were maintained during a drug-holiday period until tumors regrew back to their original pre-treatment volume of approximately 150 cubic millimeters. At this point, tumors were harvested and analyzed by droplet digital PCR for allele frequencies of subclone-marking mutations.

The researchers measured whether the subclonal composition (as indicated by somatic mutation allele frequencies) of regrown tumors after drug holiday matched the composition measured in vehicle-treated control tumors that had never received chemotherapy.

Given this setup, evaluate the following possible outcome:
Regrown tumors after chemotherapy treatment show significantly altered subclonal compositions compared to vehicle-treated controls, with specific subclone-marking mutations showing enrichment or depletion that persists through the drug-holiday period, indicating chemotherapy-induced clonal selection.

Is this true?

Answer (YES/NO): NO